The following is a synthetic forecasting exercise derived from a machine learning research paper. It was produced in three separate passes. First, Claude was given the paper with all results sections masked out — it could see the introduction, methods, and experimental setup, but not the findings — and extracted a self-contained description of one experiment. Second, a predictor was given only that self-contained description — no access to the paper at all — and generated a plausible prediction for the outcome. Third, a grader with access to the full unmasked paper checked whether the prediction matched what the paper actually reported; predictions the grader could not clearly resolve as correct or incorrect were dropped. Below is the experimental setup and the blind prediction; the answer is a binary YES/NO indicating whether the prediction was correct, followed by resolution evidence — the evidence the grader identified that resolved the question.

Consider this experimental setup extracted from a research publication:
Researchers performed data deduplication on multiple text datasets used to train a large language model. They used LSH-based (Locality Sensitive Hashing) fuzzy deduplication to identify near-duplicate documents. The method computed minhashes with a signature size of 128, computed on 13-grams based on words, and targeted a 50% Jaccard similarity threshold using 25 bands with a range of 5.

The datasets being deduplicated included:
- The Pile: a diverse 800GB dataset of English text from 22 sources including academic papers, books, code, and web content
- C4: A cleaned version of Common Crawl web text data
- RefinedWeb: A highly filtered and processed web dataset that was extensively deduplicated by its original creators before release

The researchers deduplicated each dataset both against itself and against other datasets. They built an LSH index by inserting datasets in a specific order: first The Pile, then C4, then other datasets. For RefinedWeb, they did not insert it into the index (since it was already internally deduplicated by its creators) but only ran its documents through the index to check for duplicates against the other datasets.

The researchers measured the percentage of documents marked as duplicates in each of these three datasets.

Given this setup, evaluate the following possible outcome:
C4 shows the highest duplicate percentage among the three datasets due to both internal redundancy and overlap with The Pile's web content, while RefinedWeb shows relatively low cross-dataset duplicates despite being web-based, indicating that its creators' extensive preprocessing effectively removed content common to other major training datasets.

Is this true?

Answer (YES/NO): YES